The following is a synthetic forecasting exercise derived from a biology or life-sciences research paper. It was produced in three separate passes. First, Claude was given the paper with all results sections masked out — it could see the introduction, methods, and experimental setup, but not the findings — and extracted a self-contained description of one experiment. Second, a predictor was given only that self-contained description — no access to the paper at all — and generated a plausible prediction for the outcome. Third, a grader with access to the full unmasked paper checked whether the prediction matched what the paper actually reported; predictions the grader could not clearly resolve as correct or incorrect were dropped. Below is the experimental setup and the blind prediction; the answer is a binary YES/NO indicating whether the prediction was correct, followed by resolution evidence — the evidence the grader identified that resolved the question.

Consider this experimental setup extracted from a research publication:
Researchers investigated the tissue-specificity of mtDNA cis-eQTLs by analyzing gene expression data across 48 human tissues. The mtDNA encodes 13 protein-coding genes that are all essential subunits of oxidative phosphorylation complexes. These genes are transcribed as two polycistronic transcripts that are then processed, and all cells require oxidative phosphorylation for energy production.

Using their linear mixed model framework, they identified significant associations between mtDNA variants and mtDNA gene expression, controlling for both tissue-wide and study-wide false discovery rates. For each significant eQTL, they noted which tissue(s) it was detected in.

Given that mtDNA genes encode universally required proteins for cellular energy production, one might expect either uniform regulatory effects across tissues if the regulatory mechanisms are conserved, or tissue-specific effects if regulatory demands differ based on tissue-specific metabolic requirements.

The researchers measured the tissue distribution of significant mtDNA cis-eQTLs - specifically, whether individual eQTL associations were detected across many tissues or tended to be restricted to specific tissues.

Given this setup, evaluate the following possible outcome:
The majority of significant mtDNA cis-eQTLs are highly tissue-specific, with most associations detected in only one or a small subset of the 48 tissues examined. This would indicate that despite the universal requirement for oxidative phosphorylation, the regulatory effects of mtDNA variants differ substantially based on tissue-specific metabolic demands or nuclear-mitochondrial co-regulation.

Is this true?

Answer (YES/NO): NO